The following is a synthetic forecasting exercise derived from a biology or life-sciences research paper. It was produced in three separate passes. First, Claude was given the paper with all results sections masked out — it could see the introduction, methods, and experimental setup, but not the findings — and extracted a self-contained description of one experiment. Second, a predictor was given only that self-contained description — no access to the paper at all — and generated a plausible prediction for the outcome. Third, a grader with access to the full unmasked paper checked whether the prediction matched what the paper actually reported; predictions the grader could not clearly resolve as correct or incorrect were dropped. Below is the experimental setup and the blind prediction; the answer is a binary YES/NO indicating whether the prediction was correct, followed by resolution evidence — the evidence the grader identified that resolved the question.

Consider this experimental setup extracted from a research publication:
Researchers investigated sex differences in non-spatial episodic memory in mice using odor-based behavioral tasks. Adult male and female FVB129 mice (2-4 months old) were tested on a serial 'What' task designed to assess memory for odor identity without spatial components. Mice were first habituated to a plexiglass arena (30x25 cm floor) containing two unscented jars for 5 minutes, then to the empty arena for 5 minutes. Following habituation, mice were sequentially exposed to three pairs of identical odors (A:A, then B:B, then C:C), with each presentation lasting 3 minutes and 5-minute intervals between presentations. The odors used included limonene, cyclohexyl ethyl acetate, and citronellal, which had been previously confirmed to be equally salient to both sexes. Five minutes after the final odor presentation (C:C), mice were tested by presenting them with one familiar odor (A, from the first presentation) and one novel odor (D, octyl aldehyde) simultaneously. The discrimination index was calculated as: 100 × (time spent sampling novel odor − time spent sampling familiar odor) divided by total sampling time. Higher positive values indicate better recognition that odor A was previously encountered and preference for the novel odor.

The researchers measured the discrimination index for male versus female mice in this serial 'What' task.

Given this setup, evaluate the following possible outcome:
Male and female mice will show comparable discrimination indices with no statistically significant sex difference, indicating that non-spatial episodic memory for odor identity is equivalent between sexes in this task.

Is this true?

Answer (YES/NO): YES